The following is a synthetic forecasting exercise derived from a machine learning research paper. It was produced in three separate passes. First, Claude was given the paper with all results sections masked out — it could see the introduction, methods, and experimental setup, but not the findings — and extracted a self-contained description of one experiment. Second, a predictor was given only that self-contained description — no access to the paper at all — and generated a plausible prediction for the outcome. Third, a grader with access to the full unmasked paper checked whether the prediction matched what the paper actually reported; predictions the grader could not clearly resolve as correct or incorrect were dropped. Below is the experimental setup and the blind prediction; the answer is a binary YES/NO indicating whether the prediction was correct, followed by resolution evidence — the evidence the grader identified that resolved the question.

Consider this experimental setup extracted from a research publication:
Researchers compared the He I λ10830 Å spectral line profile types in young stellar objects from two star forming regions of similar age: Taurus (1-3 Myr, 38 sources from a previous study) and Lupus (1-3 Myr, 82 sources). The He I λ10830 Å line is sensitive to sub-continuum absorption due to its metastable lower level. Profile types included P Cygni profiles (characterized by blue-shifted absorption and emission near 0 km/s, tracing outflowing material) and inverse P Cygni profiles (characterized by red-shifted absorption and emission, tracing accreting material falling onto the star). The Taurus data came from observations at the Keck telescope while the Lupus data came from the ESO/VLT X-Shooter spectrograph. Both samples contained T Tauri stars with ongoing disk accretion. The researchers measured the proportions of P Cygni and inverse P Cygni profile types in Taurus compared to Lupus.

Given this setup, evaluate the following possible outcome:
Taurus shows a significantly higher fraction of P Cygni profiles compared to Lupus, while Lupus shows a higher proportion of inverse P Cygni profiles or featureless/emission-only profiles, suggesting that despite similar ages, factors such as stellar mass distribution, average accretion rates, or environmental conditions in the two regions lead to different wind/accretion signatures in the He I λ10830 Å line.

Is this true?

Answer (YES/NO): YES